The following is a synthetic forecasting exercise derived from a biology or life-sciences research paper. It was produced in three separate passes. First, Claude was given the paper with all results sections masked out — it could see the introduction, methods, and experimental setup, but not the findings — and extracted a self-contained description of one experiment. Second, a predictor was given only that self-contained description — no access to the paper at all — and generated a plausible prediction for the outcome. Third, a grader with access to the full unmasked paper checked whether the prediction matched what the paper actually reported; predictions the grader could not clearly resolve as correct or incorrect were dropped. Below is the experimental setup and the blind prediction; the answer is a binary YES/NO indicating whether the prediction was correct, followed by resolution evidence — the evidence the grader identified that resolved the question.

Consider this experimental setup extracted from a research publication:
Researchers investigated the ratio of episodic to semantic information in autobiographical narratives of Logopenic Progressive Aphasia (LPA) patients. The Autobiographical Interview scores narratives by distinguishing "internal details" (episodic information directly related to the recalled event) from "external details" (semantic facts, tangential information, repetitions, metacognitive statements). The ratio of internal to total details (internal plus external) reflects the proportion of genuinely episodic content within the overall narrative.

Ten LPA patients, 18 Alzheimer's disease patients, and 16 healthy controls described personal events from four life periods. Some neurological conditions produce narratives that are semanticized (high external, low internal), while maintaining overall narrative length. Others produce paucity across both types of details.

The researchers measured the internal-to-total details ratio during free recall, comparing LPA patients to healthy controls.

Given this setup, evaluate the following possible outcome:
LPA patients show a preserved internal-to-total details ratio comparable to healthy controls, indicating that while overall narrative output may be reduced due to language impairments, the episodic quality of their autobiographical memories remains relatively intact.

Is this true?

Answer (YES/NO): NO